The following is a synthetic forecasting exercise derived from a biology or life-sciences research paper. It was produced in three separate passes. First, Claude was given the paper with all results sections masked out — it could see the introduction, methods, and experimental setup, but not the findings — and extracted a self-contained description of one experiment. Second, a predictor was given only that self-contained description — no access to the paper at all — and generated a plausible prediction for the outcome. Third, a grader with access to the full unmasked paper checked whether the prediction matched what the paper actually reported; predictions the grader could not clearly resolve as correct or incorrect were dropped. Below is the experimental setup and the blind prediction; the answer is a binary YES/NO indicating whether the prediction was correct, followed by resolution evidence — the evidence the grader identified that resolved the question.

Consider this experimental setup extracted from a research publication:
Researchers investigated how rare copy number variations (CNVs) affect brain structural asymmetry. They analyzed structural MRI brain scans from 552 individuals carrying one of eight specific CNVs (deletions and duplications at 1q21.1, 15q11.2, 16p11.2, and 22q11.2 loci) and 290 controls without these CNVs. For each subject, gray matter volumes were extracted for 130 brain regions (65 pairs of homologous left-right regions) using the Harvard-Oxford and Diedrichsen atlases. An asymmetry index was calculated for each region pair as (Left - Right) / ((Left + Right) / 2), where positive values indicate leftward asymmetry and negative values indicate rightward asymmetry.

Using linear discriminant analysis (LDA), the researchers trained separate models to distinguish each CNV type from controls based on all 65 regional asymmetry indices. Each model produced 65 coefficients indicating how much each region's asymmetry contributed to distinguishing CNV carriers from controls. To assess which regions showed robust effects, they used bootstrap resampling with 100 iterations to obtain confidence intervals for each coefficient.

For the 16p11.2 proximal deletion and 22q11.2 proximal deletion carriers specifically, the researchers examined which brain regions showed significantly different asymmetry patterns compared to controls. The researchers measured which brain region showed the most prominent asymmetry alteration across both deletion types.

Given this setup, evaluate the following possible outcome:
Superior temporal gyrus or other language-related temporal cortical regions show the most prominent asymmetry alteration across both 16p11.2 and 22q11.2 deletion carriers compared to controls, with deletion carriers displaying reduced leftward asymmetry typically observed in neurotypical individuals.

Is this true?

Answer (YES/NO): NO